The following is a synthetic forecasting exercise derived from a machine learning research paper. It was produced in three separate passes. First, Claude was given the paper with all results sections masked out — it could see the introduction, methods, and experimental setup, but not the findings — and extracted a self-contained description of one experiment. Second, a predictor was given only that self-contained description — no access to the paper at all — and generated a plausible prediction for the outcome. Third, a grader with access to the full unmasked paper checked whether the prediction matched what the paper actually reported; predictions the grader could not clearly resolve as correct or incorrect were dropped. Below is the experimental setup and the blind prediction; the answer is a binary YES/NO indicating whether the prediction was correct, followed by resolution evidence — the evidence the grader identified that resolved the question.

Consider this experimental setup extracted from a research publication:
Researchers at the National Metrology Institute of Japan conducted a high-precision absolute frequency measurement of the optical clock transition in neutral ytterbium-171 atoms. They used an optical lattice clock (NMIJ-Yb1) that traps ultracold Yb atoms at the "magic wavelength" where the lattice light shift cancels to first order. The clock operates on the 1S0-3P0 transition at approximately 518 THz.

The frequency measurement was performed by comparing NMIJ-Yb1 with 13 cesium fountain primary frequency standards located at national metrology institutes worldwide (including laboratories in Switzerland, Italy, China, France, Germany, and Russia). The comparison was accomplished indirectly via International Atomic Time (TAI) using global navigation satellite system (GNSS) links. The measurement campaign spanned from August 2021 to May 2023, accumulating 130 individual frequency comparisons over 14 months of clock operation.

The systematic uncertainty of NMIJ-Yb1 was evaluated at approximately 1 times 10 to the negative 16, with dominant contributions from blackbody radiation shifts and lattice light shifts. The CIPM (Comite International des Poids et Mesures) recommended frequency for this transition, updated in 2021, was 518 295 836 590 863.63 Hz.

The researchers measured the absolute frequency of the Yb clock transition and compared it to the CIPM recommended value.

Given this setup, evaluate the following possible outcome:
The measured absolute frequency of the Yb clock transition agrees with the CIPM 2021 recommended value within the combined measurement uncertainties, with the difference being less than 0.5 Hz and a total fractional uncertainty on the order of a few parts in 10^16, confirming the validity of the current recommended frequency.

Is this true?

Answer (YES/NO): YES